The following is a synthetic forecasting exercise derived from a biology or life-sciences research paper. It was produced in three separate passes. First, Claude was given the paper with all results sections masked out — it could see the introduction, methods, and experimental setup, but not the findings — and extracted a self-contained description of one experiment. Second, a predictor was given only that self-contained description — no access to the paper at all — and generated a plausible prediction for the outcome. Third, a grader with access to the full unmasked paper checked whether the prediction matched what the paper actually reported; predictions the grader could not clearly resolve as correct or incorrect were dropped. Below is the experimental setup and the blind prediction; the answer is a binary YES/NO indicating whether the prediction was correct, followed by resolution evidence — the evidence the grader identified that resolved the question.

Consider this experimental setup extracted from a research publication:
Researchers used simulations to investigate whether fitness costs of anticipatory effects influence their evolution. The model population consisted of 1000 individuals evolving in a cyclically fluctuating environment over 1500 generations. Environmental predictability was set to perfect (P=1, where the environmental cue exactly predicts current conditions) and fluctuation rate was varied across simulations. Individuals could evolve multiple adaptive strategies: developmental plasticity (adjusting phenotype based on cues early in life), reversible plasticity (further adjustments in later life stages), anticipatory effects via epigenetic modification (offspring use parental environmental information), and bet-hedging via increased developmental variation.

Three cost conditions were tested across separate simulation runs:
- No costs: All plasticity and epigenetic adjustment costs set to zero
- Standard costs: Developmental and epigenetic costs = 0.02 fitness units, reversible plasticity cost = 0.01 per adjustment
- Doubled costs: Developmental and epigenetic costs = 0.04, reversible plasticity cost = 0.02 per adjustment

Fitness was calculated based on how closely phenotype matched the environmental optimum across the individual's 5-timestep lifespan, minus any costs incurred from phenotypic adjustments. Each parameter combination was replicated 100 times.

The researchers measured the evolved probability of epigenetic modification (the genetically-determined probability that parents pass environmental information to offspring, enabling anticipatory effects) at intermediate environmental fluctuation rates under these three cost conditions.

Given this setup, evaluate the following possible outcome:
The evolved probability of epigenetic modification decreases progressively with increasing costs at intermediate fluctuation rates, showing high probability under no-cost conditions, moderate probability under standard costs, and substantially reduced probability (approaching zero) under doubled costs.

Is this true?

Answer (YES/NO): YES